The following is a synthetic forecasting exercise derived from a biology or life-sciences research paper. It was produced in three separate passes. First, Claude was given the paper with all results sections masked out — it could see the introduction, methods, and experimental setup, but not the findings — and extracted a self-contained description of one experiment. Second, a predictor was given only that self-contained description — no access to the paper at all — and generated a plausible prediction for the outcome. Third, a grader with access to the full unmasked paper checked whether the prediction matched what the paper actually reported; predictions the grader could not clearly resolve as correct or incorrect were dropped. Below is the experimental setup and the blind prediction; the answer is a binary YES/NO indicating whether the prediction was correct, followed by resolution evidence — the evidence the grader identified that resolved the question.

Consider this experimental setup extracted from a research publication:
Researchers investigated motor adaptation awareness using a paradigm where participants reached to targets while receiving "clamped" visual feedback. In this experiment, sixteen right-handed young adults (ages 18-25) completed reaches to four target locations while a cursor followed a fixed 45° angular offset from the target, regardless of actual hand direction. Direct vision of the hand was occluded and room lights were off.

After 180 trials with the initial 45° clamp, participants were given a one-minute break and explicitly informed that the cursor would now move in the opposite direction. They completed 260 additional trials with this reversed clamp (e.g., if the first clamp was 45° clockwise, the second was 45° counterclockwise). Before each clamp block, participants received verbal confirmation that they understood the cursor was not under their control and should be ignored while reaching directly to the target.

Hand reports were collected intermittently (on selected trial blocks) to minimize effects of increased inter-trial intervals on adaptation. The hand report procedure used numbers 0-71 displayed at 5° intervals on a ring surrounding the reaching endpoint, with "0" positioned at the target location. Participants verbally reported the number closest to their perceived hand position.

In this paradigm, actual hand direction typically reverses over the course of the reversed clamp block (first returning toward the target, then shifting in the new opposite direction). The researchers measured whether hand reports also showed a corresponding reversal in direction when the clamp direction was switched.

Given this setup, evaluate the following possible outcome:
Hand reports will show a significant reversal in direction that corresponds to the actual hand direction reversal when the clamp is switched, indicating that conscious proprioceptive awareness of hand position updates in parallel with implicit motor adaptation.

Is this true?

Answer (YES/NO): NO